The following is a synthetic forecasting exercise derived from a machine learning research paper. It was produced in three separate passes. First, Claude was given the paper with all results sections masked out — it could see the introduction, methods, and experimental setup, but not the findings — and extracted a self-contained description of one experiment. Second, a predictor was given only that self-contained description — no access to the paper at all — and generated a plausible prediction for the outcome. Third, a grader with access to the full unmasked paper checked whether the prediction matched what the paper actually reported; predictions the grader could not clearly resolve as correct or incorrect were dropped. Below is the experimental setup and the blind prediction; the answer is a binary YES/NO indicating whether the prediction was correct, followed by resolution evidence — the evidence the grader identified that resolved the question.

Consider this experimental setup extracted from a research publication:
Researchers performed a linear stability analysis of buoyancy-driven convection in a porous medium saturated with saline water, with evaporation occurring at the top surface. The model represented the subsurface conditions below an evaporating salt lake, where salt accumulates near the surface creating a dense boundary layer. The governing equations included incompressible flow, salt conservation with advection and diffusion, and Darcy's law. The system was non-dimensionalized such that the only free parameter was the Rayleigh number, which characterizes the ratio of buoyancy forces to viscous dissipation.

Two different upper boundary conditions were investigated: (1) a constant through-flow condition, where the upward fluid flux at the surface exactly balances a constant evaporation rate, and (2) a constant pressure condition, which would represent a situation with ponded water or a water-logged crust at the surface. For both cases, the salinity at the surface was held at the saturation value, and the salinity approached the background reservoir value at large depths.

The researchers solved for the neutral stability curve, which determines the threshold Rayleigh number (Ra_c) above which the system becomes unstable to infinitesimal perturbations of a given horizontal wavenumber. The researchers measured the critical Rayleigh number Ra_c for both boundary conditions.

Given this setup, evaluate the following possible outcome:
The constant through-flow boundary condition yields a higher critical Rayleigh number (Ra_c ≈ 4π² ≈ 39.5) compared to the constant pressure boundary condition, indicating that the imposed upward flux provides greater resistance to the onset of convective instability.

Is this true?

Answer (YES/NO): NO